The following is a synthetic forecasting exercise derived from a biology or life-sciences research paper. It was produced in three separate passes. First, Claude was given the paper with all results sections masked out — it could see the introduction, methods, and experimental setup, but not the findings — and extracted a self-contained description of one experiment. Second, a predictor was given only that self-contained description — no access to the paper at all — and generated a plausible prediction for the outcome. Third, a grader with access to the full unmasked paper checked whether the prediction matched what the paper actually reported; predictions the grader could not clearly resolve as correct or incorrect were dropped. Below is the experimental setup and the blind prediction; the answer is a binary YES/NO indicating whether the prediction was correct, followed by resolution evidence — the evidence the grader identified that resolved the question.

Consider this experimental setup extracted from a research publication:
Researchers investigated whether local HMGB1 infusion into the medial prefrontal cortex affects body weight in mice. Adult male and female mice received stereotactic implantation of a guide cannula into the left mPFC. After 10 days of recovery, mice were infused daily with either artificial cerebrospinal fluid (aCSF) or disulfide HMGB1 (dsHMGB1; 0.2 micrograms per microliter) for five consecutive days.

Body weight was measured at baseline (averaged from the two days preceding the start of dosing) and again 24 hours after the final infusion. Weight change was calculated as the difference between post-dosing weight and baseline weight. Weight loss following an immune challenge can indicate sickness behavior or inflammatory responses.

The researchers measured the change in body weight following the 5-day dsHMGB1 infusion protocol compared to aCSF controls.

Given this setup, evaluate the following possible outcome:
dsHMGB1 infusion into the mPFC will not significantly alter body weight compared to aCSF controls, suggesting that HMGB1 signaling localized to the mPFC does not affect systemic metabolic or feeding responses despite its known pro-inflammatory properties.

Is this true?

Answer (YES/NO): NO